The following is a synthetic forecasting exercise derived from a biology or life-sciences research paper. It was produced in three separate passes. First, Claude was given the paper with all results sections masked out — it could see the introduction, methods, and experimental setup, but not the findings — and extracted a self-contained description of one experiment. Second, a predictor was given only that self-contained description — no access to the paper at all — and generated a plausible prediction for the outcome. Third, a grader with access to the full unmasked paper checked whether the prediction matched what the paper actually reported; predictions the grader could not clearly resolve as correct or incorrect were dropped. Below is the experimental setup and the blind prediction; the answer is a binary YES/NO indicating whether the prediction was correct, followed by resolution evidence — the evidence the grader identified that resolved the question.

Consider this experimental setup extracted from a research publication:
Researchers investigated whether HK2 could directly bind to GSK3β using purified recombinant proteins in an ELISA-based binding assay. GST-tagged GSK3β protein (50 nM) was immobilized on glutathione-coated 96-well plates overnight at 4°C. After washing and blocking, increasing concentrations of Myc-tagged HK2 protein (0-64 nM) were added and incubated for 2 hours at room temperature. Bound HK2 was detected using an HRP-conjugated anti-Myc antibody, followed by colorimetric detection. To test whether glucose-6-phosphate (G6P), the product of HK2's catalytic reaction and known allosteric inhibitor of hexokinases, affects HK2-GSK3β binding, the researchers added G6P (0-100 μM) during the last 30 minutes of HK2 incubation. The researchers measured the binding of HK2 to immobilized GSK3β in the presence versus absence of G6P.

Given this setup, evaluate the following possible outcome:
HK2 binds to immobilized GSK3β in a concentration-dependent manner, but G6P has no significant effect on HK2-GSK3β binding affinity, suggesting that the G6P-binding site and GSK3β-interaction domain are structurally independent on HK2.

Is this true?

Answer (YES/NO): NO